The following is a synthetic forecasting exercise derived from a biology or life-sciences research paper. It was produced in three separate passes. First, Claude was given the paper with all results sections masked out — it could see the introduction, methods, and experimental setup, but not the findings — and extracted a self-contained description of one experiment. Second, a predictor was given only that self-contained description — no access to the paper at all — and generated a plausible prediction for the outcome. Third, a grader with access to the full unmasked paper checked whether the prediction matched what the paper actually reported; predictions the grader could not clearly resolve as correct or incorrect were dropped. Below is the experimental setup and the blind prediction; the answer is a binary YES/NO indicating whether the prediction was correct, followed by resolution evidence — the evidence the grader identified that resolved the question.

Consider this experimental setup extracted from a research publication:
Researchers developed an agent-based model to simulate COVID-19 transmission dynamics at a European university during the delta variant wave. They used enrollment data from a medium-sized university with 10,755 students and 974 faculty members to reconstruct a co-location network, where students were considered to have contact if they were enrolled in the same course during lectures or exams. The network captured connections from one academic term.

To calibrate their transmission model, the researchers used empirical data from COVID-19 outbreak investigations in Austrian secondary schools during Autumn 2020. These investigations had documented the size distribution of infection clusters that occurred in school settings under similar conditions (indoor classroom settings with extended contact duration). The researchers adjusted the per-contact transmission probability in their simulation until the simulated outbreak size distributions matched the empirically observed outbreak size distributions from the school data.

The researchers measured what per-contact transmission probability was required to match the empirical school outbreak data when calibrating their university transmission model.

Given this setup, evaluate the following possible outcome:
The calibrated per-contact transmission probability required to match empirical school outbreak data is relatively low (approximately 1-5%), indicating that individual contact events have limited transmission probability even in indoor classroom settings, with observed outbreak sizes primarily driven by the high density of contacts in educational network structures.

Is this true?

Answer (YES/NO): YES